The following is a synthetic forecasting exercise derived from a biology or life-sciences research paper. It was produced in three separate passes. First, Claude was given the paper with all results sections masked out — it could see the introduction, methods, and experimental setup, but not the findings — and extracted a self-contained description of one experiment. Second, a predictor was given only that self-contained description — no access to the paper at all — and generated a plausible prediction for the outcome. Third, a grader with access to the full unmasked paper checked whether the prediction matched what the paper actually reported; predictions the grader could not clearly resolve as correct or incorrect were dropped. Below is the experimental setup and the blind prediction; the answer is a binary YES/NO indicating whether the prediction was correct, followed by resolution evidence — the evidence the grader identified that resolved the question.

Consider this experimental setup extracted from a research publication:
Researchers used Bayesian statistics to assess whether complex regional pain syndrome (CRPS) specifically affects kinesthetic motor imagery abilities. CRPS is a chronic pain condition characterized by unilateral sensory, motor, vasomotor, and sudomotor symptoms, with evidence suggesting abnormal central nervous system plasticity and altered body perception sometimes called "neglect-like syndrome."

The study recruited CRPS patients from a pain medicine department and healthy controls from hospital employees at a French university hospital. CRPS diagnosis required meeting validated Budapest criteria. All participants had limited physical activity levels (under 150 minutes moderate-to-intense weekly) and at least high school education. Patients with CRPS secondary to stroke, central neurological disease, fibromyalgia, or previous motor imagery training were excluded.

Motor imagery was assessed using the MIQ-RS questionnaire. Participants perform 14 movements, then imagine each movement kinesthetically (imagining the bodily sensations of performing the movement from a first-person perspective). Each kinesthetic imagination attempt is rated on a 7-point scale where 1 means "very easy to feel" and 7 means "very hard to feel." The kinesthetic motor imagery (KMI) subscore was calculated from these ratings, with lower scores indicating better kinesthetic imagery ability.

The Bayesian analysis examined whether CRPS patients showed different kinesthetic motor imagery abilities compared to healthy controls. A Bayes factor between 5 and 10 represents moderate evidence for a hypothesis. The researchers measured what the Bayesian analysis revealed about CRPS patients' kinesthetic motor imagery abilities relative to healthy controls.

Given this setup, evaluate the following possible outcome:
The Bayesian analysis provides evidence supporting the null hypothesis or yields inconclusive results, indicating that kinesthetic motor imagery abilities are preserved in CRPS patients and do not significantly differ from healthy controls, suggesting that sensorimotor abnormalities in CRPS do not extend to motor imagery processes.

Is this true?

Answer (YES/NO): YES